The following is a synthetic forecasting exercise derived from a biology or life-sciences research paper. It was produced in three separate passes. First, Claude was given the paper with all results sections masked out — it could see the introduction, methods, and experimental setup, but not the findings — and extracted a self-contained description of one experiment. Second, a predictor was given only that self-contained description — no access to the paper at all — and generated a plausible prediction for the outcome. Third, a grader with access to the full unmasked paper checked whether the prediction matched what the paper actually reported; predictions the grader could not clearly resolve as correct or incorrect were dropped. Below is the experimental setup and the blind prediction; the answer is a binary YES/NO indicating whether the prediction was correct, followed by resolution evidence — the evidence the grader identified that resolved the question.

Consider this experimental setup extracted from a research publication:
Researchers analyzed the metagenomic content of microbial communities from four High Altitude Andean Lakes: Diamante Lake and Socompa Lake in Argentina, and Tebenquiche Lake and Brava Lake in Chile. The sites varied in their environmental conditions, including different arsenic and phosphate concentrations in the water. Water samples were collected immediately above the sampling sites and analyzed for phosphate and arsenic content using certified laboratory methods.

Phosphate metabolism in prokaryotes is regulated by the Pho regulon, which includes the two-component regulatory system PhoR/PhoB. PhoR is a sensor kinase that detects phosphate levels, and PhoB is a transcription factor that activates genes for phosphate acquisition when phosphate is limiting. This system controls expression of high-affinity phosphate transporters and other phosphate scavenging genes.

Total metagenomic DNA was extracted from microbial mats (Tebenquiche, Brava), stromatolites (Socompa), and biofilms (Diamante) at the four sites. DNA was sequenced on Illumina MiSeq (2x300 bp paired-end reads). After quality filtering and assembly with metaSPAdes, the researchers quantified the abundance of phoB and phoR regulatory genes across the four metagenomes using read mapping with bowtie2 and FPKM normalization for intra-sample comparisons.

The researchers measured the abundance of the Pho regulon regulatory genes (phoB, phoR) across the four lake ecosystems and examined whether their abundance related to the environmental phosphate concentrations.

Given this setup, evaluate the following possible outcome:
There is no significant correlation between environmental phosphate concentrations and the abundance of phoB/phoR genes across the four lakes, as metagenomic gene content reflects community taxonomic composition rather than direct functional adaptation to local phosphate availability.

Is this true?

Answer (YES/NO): NO